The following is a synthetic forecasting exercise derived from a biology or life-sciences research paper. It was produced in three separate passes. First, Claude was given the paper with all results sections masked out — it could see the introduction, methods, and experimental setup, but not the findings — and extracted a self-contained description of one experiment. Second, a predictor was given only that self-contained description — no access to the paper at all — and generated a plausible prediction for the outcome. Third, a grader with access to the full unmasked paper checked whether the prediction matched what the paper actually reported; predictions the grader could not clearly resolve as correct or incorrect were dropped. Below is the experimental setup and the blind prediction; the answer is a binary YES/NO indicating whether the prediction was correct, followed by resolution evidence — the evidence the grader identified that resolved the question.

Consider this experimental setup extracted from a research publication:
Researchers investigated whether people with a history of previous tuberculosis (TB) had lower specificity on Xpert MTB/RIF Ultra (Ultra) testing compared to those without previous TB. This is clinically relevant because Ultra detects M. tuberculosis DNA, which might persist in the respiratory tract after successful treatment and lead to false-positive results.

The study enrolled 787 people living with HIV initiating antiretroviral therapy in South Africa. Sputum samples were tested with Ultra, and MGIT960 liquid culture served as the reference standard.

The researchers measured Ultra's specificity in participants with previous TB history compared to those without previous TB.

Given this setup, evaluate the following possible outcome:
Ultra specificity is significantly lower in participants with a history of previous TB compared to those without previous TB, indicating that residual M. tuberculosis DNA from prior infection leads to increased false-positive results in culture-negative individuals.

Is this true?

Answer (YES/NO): NO